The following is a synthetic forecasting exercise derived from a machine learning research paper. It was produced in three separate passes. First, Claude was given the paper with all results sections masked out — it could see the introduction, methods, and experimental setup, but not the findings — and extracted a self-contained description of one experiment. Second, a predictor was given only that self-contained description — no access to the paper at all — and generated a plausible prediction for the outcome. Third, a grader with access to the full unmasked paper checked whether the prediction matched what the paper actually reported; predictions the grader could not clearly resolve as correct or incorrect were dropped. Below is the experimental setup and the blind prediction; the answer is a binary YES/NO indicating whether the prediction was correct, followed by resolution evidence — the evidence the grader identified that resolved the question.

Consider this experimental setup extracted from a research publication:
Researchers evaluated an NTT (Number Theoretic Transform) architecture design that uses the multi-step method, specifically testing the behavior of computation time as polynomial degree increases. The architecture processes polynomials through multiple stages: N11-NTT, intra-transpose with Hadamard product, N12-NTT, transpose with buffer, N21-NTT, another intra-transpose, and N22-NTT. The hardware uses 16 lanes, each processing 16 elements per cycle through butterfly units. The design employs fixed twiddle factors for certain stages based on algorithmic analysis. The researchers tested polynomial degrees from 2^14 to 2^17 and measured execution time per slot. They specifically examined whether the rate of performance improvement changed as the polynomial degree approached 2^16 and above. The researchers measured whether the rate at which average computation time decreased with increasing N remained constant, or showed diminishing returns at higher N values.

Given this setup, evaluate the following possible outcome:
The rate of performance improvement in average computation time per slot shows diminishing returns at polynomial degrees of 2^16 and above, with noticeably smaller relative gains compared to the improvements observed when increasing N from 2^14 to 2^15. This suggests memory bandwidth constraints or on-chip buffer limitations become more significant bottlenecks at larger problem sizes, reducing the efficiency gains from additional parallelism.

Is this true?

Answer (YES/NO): YES